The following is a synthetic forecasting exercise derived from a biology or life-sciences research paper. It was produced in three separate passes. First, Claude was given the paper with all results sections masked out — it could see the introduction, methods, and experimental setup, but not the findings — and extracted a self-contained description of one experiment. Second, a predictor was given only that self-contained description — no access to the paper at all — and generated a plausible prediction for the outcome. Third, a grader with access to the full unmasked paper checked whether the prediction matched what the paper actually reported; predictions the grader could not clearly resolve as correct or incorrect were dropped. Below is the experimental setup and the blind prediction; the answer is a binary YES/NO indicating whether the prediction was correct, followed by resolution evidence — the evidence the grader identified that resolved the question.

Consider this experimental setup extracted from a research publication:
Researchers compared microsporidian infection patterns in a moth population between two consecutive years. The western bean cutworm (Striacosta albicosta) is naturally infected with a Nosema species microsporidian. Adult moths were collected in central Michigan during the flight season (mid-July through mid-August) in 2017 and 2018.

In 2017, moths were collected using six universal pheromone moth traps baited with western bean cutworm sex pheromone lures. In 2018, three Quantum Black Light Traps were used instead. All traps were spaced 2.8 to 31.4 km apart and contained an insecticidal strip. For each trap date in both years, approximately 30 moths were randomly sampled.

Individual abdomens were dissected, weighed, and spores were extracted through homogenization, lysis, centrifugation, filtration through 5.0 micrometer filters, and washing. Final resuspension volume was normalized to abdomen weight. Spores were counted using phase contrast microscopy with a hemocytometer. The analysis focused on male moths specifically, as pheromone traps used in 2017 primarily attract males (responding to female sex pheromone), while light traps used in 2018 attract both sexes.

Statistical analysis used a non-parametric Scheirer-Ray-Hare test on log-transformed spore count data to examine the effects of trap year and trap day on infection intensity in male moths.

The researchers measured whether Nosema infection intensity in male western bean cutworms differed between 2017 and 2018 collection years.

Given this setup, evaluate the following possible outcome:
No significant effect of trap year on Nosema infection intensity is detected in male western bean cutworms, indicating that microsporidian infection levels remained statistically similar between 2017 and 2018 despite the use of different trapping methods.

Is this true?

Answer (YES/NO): NO